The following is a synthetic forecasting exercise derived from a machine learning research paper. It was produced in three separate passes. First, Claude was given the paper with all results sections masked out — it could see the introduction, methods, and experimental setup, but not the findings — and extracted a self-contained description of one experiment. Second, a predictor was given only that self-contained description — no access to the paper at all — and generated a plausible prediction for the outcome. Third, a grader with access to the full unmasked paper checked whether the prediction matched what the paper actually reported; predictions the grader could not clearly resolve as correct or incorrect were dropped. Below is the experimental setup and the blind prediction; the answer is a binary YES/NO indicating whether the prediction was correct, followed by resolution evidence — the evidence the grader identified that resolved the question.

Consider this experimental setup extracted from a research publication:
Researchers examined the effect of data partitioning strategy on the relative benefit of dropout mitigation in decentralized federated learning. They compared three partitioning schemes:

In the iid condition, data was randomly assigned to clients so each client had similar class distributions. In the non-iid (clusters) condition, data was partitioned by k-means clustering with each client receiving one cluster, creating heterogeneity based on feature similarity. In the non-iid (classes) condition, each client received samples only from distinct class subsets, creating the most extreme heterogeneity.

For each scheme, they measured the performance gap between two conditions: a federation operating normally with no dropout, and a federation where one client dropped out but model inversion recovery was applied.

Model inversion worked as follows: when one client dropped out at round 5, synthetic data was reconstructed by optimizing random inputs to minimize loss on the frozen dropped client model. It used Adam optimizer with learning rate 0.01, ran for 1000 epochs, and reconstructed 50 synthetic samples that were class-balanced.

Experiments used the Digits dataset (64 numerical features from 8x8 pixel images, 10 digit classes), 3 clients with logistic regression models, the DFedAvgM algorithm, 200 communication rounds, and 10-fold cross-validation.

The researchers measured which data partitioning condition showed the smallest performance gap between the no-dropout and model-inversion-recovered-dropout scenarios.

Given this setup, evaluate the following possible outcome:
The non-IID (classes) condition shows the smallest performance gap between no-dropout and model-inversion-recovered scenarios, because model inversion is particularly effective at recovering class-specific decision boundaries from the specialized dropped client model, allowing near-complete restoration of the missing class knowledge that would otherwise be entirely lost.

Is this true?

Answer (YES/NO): NO